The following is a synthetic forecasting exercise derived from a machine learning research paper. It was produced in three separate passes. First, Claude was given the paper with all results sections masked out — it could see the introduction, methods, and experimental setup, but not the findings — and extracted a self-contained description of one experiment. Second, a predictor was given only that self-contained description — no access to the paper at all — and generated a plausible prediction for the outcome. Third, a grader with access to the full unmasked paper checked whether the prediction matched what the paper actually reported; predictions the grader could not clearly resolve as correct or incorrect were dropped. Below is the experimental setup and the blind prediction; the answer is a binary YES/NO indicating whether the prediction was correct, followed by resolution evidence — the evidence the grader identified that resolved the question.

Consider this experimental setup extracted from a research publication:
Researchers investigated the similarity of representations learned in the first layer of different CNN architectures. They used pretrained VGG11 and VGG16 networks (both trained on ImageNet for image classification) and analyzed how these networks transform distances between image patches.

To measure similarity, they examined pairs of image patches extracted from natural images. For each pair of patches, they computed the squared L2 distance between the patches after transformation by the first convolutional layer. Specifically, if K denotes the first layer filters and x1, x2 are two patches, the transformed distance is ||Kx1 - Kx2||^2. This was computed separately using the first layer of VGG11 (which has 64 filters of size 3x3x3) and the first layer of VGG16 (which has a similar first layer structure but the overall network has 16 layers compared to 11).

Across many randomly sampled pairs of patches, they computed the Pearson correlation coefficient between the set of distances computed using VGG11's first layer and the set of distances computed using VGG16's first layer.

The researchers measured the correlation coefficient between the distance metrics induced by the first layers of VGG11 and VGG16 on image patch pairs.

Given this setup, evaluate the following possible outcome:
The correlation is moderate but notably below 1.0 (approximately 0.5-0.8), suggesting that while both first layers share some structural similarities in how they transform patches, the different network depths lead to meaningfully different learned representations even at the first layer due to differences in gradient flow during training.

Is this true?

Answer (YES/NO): NO